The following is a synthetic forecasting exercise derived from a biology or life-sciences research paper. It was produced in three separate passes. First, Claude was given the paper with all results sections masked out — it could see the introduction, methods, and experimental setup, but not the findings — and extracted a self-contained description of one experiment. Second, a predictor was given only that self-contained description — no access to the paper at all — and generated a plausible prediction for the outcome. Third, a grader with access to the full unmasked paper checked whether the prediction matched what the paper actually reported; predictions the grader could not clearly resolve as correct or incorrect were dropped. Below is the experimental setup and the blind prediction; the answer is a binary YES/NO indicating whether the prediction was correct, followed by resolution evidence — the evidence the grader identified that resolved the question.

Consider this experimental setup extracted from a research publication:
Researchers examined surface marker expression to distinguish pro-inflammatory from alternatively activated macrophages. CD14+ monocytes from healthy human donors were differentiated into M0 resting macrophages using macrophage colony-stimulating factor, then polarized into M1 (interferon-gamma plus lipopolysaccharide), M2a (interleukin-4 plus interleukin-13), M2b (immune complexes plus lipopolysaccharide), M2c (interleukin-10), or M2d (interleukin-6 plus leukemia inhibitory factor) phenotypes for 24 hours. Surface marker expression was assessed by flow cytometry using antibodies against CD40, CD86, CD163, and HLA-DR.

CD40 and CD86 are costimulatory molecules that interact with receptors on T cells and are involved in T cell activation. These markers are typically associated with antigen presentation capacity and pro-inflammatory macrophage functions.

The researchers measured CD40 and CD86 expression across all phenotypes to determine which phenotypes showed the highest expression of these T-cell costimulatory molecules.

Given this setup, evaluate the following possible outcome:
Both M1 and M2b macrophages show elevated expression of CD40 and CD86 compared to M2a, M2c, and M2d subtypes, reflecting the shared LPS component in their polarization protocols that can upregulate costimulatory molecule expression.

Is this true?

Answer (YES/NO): NO